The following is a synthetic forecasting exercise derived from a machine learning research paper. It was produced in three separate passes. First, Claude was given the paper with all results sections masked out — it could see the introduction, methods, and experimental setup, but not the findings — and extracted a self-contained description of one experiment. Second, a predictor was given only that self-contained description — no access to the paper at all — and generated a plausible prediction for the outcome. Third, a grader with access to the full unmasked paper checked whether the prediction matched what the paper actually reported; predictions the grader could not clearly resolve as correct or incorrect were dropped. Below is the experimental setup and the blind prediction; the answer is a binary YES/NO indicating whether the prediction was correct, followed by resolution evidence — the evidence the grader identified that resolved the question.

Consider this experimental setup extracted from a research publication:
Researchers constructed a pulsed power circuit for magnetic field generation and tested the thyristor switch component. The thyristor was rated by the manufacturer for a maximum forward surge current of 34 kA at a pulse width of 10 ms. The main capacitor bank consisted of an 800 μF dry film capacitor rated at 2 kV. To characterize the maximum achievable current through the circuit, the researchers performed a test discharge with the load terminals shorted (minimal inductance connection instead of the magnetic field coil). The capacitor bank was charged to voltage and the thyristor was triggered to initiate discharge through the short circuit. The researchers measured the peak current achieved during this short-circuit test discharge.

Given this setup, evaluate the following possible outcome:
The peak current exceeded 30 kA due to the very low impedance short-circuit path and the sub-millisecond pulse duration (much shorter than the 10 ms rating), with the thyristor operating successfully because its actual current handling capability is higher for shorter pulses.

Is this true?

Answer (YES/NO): YES